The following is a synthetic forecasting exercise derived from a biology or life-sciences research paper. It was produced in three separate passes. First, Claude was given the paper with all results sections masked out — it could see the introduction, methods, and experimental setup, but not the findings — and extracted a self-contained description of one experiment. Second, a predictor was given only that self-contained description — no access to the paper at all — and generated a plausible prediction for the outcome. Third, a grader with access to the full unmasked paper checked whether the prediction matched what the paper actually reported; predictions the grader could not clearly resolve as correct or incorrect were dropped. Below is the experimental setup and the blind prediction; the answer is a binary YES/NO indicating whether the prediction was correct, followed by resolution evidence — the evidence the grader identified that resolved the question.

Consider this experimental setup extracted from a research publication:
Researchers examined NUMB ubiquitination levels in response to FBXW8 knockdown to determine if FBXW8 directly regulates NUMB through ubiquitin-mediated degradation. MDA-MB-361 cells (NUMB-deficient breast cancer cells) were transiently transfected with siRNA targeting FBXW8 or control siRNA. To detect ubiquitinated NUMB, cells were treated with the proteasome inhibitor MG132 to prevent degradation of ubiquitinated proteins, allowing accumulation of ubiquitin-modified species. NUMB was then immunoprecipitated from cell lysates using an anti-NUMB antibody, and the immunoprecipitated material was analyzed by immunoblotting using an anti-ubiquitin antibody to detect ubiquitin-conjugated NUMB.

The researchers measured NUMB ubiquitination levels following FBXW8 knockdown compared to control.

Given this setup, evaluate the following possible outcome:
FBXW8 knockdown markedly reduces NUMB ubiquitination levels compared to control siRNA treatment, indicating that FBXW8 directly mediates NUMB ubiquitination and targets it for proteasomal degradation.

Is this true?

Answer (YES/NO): YES